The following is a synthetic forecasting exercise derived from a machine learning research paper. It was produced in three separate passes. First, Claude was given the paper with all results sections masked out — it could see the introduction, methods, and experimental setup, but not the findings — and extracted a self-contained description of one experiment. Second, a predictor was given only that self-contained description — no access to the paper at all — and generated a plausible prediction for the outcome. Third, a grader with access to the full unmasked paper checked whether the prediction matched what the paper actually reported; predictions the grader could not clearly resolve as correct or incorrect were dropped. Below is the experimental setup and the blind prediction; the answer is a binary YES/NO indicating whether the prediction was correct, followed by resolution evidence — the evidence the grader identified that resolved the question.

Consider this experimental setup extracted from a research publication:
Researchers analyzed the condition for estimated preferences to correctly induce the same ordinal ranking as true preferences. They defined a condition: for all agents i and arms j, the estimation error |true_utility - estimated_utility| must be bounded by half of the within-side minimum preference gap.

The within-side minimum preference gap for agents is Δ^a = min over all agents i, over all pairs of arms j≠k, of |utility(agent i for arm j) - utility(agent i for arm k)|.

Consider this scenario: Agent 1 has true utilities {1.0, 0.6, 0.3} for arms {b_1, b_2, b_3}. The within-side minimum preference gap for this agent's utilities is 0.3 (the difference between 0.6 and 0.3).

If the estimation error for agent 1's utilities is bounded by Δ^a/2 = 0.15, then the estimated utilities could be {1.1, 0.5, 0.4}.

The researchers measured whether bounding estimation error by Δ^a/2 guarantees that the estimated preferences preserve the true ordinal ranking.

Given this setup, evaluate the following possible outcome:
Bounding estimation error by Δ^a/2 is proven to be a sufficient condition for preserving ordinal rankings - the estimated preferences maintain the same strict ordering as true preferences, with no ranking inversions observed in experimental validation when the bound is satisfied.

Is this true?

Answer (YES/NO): NO